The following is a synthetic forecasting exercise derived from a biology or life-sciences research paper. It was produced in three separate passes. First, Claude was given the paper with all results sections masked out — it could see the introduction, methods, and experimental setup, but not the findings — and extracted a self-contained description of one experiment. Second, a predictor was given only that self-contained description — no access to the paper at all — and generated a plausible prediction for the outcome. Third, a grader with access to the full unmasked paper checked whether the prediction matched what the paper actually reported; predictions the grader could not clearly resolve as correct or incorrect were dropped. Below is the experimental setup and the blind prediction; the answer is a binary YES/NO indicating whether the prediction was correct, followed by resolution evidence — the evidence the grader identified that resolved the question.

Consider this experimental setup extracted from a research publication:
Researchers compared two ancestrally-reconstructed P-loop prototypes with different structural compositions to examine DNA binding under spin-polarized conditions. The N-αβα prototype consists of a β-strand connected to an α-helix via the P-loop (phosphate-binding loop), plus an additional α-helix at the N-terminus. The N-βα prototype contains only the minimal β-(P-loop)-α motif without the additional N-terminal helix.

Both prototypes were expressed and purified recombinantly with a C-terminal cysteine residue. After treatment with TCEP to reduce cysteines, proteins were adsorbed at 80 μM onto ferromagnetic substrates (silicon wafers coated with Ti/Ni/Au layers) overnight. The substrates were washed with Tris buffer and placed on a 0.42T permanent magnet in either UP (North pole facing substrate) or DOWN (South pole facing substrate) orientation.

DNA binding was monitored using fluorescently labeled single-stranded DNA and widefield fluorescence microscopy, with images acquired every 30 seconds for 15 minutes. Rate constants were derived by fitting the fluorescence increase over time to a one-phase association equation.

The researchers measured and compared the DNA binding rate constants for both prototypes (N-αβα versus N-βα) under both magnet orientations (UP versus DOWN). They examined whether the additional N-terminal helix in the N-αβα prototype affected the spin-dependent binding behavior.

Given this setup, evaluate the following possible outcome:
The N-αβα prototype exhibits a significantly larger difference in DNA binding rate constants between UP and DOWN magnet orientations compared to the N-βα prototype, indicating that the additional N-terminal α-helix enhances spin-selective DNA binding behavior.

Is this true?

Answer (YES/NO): NO